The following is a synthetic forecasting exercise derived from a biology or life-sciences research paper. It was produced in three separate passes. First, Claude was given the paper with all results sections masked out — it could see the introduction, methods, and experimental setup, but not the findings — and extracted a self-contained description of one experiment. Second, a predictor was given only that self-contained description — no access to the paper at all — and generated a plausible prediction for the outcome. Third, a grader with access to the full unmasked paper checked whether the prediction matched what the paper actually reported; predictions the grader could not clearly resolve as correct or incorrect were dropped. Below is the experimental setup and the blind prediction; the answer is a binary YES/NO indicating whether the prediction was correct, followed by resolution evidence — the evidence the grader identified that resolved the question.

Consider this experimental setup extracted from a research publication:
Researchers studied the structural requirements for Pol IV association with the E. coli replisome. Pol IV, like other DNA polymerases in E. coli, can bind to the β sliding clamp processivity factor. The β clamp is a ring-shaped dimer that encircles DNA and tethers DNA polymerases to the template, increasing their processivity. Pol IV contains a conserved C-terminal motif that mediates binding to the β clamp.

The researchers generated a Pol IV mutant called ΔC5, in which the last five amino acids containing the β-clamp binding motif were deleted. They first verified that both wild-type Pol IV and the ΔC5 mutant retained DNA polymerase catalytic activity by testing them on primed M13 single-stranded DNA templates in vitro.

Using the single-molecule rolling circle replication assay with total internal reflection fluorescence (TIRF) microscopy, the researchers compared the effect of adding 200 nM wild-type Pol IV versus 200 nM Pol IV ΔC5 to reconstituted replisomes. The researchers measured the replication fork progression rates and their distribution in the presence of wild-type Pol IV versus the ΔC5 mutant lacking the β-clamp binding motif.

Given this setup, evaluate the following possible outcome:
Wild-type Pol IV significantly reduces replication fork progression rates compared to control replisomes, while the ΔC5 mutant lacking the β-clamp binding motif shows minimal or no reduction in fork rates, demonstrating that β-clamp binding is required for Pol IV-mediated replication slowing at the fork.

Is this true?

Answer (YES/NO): YES